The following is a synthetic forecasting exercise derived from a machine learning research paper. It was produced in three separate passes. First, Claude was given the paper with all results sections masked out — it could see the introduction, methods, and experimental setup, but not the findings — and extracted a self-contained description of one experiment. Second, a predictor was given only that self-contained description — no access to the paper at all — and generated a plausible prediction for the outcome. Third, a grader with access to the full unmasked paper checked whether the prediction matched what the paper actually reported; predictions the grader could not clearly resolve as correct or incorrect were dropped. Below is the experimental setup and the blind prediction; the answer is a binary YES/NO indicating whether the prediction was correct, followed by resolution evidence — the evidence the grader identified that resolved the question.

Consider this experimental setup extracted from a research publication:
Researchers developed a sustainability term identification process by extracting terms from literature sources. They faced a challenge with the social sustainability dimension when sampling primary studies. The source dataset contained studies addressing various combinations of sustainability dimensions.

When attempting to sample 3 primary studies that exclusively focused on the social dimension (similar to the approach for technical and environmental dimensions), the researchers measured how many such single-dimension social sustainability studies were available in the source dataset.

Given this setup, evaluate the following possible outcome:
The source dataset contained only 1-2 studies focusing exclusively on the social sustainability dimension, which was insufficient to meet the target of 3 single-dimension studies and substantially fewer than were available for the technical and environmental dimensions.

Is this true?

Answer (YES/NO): YES